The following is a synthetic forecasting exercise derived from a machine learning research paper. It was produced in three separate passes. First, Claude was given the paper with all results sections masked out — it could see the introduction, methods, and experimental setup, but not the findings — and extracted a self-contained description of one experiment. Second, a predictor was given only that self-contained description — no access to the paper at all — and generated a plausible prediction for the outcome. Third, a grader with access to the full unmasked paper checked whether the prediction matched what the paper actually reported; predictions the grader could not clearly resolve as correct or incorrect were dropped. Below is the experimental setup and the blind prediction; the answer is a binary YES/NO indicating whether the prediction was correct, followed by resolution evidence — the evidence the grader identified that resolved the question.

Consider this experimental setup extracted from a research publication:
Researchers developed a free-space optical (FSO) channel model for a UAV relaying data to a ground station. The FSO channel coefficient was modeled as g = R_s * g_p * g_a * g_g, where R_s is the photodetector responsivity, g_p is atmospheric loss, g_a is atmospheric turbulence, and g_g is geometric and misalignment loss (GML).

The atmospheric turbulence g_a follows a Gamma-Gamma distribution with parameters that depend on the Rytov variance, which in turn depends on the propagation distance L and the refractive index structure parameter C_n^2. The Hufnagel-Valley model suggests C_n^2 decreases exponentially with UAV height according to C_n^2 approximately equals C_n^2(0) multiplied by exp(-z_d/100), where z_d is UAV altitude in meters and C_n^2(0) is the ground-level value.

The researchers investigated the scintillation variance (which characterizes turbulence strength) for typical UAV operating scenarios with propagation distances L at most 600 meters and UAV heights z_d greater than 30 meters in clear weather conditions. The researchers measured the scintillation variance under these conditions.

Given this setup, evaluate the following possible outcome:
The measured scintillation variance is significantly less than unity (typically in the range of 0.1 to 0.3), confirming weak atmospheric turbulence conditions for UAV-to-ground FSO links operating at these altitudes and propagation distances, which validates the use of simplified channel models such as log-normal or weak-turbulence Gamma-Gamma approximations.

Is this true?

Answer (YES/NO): NO